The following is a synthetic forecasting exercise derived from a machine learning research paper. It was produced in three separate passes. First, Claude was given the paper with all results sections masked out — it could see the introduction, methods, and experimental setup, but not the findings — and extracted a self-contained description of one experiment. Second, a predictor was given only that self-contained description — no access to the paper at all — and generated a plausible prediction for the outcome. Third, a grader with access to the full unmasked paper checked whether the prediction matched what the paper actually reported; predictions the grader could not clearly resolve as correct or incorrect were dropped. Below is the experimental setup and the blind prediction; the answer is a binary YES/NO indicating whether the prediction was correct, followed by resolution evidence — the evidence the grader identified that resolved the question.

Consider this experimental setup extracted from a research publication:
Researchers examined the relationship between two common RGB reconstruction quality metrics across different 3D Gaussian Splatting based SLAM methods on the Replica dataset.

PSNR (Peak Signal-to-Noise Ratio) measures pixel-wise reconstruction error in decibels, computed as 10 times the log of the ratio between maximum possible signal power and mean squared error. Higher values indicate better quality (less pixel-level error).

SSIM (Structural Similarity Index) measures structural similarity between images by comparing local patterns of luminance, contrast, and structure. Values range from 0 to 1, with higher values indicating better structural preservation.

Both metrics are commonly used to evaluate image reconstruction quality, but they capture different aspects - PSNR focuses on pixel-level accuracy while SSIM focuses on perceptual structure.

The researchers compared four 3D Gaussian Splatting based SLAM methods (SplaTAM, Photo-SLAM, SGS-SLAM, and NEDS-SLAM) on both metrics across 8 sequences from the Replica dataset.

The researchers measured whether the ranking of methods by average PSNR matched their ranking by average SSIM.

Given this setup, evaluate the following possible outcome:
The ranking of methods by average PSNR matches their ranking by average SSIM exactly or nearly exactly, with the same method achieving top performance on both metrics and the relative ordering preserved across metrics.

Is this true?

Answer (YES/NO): NO